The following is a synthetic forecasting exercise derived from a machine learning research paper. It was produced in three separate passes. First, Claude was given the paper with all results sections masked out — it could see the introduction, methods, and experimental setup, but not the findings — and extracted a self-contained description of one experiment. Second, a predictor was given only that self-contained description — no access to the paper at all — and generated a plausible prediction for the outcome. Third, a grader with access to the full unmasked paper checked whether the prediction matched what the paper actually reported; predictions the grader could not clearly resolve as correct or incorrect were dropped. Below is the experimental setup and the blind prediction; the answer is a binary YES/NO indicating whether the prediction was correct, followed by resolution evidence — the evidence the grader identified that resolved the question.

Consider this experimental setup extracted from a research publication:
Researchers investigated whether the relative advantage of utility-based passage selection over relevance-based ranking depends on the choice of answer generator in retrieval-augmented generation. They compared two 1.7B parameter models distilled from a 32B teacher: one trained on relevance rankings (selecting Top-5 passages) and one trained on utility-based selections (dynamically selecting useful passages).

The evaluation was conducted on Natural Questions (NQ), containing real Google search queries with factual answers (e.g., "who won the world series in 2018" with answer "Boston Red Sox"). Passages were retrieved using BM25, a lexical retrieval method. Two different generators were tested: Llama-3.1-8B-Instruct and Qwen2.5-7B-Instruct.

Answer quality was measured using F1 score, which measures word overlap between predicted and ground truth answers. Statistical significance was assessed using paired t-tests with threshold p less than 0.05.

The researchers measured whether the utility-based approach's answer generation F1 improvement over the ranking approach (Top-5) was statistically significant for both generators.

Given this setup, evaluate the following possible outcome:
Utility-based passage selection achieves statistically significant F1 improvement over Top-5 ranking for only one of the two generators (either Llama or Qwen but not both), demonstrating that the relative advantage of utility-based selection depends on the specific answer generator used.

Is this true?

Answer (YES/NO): NO